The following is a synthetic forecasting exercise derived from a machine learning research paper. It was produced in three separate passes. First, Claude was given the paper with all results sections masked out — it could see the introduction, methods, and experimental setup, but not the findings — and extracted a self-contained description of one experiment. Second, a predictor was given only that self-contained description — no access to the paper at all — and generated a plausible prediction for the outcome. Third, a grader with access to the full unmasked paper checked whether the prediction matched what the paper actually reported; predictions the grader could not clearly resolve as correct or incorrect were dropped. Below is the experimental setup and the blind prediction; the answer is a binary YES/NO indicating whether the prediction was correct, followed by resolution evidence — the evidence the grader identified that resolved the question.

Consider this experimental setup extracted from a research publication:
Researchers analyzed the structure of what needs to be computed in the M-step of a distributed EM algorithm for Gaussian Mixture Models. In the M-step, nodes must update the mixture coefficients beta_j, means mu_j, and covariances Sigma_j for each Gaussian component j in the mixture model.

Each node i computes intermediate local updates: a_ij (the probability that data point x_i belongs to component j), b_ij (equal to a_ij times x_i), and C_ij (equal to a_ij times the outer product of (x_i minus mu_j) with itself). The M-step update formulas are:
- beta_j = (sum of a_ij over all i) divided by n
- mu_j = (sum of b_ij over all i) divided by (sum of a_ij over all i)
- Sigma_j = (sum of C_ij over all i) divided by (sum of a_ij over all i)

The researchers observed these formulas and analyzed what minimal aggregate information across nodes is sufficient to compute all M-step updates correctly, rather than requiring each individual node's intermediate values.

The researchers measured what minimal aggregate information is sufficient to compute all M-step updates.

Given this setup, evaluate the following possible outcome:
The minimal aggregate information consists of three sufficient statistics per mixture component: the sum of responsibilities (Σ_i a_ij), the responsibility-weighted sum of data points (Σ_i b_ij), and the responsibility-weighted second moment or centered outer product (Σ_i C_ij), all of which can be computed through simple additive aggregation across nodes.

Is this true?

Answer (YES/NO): YES